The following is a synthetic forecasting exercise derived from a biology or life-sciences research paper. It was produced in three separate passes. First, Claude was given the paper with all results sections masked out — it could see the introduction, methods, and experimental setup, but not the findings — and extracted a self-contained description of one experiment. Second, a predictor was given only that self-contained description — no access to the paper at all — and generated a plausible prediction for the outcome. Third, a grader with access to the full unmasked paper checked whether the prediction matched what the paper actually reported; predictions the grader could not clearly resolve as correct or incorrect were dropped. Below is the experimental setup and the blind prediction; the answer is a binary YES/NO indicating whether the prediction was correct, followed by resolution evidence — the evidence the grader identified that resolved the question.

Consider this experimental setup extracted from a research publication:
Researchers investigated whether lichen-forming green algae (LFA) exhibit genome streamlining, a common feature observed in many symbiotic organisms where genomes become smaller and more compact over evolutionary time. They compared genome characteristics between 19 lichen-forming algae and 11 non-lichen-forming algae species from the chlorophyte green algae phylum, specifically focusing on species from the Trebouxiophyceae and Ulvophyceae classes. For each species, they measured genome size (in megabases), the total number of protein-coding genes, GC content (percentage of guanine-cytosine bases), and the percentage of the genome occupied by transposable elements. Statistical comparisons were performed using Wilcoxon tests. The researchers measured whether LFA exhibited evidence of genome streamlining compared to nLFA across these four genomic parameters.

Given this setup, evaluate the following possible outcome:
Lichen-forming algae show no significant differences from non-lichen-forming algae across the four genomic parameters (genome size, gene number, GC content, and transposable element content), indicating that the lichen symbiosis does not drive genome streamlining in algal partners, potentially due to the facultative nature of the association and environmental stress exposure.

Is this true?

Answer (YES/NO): NO